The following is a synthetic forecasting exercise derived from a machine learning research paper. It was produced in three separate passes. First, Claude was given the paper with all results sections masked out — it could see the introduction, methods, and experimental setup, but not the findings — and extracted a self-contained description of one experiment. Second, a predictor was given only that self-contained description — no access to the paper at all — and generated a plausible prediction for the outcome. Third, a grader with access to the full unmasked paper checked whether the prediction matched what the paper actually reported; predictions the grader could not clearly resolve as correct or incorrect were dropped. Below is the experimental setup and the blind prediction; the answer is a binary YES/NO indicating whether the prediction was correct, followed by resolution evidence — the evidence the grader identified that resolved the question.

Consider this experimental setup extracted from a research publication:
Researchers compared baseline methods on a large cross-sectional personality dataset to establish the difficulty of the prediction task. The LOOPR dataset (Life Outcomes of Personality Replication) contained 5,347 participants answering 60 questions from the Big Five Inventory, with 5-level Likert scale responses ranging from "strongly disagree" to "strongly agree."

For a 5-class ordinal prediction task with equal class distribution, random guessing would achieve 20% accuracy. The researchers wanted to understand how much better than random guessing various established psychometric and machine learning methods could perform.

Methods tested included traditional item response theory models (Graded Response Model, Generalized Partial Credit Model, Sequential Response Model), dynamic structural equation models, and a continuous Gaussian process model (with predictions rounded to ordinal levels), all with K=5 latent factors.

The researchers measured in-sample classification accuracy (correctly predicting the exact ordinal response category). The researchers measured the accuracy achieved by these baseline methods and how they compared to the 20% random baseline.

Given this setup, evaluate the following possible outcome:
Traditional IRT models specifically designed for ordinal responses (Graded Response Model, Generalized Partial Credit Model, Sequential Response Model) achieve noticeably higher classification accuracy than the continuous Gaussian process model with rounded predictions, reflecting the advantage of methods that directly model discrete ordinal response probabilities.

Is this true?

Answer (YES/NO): NO